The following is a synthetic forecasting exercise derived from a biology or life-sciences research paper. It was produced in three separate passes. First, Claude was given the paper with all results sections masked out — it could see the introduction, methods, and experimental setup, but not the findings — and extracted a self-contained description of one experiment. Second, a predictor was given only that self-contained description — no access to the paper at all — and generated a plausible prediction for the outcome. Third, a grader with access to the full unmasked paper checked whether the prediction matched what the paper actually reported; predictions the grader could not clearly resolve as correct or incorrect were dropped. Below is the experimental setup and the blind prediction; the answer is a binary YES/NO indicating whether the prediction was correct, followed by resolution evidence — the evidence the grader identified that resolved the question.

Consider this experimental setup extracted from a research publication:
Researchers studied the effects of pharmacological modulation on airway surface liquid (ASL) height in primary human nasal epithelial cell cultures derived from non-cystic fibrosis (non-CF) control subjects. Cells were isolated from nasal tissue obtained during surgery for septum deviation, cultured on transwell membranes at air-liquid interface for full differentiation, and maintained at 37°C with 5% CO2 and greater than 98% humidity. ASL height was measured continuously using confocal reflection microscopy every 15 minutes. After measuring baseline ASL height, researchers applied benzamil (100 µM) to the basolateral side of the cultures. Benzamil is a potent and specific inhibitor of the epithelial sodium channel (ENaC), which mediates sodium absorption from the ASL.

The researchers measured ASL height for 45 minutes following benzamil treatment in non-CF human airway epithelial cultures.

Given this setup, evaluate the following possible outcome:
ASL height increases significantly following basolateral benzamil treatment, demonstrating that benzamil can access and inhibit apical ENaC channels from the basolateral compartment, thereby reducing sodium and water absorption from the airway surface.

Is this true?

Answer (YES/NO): YES